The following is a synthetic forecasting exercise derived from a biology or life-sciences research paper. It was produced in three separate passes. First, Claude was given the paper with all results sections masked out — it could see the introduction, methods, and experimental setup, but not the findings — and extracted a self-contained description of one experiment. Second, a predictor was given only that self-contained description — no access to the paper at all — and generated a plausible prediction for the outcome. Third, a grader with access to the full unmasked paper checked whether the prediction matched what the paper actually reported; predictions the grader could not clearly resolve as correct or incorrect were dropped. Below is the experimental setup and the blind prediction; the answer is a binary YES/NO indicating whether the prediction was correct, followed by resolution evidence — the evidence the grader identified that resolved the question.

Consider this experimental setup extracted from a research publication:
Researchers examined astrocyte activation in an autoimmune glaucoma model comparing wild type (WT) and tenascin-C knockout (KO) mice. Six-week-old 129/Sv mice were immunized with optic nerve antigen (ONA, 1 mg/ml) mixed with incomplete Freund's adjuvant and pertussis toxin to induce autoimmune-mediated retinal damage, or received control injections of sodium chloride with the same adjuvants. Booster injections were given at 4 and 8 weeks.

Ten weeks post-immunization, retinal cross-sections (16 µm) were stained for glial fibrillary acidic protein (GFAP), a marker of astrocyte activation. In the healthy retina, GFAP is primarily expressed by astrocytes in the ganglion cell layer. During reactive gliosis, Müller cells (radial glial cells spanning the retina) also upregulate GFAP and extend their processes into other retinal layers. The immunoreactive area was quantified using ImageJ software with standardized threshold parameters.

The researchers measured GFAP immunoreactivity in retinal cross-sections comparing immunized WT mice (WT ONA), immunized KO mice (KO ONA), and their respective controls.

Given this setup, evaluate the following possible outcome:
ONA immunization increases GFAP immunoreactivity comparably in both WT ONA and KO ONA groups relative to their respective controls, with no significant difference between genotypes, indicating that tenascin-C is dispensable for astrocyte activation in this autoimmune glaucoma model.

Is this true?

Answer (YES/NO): NO